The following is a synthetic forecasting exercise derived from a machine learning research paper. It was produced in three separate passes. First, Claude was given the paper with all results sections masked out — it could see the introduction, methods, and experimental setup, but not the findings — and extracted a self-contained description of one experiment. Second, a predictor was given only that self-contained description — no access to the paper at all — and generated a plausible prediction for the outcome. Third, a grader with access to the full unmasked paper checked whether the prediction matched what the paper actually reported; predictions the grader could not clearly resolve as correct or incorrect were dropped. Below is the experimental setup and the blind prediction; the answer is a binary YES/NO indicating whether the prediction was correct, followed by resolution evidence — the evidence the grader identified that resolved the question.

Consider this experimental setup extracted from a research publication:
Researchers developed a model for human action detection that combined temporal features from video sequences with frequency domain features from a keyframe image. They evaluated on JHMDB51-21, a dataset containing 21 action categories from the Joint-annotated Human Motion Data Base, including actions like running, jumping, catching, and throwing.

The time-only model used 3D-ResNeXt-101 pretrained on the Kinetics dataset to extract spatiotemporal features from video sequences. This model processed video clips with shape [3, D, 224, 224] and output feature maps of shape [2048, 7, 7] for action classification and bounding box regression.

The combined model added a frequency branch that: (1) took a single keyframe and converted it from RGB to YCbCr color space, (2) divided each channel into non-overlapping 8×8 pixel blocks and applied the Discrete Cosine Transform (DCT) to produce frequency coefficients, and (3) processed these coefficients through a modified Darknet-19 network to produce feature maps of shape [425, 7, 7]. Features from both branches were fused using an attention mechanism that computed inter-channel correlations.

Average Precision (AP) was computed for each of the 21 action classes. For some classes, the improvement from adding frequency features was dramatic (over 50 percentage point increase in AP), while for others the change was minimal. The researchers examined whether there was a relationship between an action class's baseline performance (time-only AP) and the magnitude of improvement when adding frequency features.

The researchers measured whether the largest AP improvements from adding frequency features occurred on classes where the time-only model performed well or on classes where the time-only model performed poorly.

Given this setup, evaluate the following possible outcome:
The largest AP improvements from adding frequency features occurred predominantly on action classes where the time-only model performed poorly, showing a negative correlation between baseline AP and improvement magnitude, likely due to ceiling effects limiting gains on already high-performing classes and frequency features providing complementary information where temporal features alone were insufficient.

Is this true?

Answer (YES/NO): YES